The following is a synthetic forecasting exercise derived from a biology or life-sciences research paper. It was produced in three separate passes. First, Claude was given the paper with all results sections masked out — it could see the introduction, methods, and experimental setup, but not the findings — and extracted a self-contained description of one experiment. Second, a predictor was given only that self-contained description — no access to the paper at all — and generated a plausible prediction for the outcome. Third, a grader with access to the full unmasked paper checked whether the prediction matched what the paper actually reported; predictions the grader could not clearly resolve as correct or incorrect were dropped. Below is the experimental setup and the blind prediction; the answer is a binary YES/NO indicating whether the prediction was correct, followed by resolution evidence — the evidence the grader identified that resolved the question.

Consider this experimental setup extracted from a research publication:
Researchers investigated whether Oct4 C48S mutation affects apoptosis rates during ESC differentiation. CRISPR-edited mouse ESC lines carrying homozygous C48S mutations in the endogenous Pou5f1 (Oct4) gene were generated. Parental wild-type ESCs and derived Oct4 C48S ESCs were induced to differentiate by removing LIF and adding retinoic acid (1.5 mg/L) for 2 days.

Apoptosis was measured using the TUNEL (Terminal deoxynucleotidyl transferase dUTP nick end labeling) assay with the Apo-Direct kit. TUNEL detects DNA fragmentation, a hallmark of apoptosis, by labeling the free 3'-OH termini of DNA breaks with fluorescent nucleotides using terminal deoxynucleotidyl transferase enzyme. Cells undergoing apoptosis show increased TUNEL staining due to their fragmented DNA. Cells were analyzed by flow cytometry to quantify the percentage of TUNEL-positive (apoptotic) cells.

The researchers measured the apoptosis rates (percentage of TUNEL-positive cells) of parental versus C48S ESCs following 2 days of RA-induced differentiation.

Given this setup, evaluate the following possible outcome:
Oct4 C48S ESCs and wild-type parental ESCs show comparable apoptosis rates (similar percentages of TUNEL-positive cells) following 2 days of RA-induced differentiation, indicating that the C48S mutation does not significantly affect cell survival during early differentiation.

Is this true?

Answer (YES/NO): NO